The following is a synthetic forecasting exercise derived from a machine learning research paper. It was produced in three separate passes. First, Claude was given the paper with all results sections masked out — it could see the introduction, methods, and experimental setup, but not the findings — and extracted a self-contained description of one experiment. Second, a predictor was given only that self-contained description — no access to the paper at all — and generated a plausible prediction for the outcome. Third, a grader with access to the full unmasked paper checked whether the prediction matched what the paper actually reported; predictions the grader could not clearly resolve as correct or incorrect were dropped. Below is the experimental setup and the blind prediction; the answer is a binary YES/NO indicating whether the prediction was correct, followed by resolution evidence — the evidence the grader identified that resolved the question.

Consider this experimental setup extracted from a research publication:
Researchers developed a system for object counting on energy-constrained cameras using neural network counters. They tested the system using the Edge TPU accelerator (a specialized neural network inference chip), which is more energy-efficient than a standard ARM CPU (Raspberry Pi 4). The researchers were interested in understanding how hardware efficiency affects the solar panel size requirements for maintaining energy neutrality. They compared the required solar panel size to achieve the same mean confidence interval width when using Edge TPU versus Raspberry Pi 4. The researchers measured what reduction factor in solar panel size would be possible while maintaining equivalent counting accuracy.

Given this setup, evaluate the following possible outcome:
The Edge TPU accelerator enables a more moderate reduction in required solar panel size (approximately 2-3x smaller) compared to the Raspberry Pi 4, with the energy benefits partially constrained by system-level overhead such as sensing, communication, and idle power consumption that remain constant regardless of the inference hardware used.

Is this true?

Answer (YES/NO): NO